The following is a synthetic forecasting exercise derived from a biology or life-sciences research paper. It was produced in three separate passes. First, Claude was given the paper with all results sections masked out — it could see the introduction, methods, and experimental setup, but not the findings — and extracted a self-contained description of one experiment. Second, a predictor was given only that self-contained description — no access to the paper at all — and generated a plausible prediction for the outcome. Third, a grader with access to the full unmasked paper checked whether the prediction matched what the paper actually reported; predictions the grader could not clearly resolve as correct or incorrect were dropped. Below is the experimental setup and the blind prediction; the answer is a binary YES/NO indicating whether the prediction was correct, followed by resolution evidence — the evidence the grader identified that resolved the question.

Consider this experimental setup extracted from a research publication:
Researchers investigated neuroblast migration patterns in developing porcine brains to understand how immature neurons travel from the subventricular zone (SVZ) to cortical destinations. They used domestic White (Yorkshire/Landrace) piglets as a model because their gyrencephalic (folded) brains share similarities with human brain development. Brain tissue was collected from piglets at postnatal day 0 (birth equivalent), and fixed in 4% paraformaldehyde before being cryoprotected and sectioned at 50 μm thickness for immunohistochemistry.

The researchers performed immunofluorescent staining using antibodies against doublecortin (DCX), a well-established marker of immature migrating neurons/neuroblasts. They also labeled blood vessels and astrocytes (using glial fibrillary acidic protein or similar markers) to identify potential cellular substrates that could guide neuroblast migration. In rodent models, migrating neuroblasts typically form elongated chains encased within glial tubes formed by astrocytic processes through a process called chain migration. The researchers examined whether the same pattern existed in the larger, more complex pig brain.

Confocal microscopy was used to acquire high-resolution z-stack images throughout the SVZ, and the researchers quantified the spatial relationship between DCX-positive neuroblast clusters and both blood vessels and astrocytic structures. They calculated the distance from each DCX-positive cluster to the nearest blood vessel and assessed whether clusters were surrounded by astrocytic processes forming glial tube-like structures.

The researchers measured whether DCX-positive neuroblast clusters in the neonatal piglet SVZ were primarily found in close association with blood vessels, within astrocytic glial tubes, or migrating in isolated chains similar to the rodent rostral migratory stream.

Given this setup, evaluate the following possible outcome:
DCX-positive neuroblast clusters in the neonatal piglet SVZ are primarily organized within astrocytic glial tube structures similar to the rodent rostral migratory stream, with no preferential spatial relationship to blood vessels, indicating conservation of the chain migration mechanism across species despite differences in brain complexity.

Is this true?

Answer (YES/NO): NO